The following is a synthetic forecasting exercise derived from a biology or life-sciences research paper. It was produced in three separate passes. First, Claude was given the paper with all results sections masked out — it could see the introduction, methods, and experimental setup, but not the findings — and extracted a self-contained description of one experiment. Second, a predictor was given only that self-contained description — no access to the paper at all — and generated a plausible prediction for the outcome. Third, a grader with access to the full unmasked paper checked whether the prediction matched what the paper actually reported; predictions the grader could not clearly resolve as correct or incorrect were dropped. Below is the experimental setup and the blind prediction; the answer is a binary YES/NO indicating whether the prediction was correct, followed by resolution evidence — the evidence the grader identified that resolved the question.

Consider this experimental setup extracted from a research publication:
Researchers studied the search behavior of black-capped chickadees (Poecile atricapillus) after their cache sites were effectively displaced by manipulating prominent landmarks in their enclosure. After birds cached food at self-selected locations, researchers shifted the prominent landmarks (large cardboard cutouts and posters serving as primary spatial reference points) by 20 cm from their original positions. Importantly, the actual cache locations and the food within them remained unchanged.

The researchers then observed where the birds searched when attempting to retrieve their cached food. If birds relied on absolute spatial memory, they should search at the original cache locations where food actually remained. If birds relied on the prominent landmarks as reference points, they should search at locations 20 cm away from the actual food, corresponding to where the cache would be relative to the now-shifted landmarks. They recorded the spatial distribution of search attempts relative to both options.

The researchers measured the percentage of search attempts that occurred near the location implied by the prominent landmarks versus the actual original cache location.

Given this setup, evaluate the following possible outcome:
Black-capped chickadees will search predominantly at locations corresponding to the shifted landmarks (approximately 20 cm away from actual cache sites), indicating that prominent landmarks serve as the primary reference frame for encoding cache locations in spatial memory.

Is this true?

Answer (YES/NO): YES